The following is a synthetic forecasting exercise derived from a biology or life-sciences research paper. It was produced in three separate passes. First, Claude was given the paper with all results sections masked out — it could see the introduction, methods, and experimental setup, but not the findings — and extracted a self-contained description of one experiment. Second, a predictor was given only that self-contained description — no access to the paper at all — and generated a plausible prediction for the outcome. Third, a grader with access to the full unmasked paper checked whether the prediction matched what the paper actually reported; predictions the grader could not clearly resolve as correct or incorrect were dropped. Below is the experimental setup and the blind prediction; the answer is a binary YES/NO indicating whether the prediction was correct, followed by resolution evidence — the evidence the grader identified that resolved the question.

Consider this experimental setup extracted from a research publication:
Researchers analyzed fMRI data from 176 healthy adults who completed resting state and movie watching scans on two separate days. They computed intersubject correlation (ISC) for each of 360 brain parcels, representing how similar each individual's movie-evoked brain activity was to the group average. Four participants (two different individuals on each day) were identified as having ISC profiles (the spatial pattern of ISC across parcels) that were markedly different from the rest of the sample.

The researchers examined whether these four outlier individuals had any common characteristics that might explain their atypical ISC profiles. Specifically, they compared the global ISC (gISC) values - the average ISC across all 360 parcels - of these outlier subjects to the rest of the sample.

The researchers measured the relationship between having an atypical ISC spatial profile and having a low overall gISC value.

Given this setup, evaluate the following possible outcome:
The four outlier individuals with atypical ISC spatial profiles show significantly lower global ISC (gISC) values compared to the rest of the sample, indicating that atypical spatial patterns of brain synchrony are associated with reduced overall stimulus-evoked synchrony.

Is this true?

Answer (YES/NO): YES